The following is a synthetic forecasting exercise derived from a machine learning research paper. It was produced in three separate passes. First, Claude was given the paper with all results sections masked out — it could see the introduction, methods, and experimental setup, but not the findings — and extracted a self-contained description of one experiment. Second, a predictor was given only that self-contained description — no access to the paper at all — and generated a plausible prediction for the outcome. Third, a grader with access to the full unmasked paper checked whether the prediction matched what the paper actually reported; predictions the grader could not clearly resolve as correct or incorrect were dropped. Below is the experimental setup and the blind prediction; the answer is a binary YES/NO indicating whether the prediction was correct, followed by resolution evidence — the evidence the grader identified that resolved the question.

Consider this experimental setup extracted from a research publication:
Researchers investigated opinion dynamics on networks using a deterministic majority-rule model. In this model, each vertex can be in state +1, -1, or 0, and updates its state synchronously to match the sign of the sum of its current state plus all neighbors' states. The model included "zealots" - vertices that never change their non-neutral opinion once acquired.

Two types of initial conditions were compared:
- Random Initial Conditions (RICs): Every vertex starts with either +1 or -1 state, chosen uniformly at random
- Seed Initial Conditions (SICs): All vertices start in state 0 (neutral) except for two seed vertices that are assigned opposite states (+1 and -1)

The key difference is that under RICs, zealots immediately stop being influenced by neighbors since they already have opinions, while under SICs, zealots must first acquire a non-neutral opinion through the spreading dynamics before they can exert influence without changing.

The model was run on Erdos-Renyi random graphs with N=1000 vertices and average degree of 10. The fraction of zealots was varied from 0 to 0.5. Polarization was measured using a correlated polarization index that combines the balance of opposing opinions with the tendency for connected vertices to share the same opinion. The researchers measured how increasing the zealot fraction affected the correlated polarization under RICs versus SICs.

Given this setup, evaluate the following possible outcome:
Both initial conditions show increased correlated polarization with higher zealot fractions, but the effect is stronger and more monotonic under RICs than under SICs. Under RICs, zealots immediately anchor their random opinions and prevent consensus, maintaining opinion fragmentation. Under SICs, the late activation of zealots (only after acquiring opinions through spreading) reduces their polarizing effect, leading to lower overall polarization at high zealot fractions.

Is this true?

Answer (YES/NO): NO